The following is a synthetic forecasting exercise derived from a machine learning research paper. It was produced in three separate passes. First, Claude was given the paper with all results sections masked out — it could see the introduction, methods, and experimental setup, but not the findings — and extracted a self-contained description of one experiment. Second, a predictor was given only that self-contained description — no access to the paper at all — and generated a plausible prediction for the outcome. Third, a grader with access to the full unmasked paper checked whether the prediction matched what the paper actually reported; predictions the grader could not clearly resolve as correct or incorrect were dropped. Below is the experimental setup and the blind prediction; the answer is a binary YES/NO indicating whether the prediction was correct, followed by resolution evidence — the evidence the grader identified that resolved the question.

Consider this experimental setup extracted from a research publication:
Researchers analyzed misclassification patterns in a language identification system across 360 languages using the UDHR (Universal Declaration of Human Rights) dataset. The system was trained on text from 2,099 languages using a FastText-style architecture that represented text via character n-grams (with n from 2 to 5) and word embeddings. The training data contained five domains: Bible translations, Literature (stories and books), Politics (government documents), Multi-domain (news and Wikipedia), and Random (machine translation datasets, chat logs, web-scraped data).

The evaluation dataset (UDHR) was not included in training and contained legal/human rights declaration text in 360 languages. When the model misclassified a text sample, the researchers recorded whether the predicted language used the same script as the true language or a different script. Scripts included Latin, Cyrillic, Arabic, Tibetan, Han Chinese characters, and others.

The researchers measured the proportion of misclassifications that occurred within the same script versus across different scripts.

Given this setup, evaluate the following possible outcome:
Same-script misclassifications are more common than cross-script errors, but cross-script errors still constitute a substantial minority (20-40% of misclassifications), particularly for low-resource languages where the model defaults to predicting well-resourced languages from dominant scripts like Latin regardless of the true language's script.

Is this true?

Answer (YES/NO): NO